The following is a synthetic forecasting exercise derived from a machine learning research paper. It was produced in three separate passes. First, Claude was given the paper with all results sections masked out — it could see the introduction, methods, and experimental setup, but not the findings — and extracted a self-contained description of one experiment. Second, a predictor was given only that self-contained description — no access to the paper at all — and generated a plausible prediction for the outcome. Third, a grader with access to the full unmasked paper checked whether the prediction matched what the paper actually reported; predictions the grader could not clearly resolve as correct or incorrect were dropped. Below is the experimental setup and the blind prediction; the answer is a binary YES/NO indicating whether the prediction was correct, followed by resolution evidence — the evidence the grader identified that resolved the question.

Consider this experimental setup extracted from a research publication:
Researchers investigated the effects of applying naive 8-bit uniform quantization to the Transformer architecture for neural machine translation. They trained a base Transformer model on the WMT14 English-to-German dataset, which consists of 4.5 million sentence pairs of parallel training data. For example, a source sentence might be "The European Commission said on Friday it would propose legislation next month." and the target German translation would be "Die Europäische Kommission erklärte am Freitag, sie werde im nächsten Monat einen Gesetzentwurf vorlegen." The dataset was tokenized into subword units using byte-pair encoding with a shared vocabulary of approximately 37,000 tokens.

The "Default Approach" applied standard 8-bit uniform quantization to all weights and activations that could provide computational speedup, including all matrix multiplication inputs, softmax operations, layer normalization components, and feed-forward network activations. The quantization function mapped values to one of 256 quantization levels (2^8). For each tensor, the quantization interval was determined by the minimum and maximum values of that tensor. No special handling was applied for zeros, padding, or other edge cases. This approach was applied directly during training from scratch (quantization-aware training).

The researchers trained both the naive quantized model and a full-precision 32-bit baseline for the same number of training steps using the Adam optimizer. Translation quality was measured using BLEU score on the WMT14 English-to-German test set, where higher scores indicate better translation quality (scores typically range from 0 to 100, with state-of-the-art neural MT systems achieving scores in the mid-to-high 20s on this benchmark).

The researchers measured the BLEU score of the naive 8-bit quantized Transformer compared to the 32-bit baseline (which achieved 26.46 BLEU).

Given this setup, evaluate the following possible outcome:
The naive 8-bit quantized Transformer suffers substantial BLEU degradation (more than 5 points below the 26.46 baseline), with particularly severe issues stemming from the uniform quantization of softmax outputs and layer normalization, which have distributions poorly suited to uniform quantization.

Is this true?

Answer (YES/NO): NO